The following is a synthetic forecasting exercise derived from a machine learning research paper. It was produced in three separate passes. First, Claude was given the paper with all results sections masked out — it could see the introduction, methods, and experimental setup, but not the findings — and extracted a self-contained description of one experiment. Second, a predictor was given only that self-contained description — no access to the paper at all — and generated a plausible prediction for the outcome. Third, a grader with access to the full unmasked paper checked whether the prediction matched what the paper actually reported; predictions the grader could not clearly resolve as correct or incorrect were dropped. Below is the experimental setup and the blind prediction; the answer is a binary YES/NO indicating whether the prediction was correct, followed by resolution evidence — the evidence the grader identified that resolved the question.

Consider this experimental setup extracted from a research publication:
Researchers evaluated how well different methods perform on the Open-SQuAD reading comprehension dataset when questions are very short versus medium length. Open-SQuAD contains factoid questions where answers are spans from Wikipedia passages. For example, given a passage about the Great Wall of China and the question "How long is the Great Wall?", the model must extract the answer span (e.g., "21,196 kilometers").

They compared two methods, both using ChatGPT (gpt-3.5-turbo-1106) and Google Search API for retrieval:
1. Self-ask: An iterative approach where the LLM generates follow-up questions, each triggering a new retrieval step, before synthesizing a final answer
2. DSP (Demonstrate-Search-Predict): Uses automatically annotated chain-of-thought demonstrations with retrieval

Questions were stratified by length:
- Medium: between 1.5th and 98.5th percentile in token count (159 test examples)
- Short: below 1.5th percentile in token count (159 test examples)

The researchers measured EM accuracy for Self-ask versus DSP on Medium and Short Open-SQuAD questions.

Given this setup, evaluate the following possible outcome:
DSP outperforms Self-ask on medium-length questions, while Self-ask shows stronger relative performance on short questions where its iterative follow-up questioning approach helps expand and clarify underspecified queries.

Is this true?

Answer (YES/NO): NO